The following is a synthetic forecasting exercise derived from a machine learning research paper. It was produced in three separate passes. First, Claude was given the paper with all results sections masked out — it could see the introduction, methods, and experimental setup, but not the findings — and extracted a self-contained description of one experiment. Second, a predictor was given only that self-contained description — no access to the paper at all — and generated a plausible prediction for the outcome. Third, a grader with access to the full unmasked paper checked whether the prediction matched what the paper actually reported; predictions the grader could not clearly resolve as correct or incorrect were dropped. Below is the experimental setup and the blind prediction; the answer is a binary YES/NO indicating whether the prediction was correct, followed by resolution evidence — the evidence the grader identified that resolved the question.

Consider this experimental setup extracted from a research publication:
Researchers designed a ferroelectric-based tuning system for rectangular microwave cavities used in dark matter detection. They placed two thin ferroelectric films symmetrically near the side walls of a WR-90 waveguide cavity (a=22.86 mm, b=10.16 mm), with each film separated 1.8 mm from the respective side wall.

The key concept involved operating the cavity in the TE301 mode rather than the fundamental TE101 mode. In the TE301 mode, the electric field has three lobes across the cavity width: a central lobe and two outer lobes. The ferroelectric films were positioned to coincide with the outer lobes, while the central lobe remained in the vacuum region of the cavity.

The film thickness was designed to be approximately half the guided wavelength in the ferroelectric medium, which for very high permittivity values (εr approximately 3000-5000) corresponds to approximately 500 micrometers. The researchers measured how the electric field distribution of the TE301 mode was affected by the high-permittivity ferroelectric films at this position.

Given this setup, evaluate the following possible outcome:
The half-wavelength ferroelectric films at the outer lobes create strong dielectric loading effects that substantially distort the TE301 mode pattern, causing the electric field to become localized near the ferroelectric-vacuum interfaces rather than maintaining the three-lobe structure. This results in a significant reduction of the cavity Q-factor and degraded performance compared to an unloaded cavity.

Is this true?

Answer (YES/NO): NO